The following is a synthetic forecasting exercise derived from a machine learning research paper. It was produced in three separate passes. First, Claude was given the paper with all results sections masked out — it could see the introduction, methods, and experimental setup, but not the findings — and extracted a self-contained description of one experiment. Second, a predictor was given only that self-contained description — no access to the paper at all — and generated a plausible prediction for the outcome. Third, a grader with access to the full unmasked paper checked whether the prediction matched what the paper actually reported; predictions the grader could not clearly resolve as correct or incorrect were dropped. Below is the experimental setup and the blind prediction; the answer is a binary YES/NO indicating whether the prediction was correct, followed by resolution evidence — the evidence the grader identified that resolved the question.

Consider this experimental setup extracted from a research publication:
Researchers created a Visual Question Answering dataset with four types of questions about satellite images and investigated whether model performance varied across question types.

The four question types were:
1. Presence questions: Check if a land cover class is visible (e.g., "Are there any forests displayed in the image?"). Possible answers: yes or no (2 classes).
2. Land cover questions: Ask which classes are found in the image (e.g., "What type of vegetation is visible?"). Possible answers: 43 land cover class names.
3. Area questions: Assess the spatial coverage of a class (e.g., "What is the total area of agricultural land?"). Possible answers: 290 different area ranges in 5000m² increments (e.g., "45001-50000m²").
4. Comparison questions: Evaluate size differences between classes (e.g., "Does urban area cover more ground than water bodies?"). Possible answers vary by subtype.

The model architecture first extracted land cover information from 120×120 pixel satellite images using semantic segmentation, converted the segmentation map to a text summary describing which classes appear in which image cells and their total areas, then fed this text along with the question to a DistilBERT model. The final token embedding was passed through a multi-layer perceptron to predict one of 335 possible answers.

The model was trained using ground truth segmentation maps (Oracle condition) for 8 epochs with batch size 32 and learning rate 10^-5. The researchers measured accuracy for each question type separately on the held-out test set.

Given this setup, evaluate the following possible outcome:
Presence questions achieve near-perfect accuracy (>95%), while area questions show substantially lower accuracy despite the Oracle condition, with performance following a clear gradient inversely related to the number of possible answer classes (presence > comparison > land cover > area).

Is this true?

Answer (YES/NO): NO